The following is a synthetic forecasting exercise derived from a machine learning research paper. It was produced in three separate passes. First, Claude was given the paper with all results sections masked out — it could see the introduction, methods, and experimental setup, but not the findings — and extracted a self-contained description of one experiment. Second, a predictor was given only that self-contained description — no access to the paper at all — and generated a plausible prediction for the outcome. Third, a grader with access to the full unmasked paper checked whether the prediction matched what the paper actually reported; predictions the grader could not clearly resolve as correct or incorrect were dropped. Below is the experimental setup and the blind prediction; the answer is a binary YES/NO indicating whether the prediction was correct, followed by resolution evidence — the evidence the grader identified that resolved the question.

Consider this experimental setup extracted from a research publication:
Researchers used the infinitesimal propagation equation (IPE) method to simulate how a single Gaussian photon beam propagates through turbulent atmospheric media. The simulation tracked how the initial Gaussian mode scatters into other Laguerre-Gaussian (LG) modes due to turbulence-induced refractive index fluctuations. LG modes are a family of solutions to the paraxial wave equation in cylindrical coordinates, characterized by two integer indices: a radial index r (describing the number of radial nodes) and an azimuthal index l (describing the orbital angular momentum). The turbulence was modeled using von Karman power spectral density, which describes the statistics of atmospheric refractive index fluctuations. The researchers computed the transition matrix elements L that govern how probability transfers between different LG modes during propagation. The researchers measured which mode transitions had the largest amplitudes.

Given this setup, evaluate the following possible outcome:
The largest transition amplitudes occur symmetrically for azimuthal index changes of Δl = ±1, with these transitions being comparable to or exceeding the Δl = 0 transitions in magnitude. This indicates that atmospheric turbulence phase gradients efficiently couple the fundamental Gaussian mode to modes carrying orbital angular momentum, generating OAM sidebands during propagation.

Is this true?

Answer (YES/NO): NO